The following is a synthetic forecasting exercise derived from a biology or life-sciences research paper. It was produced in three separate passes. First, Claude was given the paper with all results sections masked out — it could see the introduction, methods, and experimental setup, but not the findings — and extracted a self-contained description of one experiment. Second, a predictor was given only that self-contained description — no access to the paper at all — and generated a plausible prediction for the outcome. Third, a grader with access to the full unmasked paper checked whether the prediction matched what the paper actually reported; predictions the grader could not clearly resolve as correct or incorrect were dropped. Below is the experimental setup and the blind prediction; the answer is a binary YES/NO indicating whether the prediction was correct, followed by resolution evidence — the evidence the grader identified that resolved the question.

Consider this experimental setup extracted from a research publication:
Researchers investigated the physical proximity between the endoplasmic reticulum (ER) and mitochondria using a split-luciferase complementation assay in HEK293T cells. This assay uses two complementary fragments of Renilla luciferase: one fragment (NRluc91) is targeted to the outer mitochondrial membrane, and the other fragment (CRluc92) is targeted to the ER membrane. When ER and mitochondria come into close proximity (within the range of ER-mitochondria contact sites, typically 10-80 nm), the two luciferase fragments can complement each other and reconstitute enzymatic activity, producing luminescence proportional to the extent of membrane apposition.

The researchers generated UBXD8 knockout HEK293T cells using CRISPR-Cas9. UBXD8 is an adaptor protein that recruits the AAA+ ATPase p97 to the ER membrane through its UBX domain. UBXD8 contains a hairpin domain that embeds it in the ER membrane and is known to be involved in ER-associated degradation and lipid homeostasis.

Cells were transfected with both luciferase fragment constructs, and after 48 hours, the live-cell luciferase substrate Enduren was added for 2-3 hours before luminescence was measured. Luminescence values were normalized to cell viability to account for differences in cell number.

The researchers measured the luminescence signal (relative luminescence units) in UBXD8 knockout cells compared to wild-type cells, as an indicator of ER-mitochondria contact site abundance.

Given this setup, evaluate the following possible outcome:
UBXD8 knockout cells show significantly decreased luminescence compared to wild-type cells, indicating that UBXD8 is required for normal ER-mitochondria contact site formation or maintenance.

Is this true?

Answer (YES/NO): NO